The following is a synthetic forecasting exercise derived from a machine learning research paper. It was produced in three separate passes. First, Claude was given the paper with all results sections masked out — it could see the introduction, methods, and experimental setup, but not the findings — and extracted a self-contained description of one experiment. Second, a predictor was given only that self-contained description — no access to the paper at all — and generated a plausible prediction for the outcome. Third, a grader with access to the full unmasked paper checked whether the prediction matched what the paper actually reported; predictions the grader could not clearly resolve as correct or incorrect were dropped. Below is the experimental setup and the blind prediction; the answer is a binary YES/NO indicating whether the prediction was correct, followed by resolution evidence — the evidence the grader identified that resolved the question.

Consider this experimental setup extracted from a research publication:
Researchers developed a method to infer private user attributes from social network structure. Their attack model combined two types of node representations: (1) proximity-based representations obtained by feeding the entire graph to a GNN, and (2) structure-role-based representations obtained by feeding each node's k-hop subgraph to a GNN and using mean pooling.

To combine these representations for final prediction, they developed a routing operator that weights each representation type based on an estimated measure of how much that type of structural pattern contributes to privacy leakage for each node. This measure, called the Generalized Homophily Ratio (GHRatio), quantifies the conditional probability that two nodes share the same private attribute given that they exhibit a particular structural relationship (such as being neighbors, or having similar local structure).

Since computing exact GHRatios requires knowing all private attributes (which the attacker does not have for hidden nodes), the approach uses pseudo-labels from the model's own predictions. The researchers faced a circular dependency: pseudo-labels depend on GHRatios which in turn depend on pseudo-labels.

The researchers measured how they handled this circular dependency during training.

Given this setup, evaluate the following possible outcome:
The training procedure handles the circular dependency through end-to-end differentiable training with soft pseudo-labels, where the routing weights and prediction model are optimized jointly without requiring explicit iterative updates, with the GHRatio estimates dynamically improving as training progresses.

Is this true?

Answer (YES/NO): NO